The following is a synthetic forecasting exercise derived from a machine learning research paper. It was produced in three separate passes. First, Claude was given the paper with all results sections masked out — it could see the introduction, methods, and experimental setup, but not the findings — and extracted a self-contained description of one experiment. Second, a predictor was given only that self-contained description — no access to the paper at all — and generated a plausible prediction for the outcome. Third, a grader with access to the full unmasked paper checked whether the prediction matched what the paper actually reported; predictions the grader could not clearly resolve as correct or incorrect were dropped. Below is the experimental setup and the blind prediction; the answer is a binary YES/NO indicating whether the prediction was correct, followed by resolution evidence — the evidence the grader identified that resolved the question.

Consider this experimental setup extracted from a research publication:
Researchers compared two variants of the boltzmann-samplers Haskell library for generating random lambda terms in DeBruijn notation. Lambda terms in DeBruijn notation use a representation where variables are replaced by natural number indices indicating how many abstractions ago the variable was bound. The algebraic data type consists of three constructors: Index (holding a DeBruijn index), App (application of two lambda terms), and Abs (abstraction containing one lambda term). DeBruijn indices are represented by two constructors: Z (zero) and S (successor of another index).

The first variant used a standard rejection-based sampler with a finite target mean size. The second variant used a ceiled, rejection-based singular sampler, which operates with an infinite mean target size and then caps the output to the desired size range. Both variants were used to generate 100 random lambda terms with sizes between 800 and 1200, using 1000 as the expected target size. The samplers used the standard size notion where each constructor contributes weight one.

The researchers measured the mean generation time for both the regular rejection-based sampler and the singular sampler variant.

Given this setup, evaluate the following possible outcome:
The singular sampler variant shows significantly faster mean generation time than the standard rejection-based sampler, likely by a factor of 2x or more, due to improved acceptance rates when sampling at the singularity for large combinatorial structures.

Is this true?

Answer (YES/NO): NO